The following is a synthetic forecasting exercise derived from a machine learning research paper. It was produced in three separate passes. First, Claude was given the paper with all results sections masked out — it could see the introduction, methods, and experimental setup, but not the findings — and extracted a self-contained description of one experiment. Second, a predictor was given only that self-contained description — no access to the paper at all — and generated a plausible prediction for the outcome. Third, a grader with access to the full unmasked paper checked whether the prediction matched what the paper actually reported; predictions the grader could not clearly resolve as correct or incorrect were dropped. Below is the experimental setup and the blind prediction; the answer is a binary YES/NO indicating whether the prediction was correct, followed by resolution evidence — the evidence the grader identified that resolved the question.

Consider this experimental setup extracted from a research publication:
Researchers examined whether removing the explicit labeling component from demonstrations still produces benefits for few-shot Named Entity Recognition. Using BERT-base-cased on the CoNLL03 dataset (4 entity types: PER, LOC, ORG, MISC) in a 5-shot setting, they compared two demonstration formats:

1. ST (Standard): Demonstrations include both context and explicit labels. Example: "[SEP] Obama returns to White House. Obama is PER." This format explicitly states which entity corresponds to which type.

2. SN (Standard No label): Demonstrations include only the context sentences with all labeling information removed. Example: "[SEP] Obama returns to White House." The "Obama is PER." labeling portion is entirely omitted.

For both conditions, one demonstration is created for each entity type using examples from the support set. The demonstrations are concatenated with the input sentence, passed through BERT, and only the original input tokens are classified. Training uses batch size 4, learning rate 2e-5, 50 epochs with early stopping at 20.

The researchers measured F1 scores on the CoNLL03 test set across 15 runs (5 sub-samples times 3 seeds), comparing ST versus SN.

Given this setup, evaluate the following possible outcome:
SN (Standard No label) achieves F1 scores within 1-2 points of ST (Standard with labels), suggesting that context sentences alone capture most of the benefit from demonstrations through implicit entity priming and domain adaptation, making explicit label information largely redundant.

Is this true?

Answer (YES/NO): YES